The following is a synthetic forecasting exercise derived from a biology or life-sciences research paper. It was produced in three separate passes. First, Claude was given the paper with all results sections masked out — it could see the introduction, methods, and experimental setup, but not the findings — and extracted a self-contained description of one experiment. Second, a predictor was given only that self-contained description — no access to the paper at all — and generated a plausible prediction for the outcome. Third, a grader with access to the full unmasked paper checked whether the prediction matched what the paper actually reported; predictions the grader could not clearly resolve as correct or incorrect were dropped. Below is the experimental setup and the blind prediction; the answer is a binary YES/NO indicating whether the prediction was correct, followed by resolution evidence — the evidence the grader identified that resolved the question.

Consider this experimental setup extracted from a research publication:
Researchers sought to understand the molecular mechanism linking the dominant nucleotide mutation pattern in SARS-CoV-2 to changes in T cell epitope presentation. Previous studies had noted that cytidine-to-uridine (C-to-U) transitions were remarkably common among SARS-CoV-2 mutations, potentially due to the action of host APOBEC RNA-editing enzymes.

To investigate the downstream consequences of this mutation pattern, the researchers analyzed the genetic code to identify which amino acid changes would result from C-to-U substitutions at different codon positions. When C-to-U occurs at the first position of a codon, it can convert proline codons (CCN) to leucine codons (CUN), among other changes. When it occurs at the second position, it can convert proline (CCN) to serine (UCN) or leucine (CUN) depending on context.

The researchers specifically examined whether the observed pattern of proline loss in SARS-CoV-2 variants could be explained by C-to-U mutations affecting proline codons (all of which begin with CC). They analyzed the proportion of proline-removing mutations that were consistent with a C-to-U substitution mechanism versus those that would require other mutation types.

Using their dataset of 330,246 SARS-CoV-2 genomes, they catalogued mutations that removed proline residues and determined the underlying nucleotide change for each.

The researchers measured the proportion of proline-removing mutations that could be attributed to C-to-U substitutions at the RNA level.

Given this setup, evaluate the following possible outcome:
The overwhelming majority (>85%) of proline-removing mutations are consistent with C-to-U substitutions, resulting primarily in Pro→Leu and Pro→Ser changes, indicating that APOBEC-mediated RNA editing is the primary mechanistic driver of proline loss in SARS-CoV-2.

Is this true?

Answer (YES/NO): NO